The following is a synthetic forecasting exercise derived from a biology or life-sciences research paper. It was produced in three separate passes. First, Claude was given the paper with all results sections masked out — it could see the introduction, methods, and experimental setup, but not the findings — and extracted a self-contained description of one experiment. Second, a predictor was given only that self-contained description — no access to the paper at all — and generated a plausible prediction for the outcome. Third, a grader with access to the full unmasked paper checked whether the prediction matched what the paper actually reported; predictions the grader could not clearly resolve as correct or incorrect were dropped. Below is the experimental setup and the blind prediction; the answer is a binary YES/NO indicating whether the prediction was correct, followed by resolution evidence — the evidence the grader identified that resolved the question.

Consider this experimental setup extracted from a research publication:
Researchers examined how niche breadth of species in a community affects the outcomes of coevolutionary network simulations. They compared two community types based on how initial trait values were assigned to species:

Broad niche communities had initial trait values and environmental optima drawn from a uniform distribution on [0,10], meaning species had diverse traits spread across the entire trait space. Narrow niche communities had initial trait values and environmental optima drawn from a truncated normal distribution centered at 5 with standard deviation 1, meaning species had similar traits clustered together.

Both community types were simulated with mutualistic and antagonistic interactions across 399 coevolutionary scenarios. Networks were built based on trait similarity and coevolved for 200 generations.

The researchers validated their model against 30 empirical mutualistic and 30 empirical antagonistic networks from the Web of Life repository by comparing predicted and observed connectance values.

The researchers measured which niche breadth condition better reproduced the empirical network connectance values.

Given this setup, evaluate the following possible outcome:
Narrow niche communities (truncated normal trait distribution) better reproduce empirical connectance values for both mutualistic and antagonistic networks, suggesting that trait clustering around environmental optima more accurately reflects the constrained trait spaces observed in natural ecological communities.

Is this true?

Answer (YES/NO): NO